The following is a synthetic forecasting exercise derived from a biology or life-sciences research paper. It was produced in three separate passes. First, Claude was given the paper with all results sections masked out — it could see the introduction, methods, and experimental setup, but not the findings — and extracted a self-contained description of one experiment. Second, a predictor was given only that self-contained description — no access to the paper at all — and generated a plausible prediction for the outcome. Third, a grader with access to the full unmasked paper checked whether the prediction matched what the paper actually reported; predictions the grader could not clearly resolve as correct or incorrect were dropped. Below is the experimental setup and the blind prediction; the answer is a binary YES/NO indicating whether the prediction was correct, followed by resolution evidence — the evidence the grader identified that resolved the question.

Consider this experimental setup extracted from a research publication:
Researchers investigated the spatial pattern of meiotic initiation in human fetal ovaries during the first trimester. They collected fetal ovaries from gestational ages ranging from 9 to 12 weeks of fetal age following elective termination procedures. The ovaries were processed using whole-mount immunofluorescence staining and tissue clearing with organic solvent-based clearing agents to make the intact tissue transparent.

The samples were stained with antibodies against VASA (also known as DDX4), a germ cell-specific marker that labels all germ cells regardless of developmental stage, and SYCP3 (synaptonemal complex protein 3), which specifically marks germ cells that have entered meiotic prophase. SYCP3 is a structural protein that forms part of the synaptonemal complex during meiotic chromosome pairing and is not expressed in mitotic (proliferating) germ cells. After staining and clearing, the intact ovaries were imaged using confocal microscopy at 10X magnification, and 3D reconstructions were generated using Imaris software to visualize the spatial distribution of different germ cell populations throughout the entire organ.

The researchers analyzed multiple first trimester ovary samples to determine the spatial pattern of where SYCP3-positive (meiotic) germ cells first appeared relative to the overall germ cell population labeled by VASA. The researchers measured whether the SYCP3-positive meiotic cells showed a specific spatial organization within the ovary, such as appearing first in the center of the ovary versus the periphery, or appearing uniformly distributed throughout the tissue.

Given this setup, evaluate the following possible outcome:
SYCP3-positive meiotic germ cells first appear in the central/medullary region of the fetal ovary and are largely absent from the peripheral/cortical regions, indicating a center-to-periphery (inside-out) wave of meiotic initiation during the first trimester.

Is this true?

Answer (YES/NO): YES